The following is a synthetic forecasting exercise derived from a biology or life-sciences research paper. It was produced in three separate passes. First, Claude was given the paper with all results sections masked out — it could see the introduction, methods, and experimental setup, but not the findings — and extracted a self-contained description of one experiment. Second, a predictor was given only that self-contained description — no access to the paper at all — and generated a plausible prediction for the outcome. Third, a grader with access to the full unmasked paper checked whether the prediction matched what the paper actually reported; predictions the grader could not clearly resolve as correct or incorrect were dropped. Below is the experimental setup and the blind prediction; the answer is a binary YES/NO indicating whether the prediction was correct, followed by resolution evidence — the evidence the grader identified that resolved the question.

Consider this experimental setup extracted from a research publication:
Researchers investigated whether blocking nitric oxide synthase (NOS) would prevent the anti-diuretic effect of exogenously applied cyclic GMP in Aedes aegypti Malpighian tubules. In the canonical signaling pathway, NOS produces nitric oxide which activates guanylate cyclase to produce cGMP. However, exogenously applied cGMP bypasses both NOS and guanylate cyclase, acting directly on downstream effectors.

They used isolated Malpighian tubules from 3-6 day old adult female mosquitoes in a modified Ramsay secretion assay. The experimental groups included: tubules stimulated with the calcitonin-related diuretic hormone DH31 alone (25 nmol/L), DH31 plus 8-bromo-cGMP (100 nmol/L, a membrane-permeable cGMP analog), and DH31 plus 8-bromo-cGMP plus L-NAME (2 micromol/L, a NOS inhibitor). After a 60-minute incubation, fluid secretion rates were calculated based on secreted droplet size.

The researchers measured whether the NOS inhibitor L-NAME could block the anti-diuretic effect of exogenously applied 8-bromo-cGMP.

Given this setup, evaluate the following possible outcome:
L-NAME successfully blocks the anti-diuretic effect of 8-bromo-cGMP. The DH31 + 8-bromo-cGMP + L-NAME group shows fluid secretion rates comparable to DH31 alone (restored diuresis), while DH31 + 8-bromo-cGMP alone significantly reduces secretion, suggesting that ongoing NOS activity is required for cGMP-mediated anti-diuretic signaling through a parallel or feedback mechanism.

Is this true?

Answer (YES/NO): NO